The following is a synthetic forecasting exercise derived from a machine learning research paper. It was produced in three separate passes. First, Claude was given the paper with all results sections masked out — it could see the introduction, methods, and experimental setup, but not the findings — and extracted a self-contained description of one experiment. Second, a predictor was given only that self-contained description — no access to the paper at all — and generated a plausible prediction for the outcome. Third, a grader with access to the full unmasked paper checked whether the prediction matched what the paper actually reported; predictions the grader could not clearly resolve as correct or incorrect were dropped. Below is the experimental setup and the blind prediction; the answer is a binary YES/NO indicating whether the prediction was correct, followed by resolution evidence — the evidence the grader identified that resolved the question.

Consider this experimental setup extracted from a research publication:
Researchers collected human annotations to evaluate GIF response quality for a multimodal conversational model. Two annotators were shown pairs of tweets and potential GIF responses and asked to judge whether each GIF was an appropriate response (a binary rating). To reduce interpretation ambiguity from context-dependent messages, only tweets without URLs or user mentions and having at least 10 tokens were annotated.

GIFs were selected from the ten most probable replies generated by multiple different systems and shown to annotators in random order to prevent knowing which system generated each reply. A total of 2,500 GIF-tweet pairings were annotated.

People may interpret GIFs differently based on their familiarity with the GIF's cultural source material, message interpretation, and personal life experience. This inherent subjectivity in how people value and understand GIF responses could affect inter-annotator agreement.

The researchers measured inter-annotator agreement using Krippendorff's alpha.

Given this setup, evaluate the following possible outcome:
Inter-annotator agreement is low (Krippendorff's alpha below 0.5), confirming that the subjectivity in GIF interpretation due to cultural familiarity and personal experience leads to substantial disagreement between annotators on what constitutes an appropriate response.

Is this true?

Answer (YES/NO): NO